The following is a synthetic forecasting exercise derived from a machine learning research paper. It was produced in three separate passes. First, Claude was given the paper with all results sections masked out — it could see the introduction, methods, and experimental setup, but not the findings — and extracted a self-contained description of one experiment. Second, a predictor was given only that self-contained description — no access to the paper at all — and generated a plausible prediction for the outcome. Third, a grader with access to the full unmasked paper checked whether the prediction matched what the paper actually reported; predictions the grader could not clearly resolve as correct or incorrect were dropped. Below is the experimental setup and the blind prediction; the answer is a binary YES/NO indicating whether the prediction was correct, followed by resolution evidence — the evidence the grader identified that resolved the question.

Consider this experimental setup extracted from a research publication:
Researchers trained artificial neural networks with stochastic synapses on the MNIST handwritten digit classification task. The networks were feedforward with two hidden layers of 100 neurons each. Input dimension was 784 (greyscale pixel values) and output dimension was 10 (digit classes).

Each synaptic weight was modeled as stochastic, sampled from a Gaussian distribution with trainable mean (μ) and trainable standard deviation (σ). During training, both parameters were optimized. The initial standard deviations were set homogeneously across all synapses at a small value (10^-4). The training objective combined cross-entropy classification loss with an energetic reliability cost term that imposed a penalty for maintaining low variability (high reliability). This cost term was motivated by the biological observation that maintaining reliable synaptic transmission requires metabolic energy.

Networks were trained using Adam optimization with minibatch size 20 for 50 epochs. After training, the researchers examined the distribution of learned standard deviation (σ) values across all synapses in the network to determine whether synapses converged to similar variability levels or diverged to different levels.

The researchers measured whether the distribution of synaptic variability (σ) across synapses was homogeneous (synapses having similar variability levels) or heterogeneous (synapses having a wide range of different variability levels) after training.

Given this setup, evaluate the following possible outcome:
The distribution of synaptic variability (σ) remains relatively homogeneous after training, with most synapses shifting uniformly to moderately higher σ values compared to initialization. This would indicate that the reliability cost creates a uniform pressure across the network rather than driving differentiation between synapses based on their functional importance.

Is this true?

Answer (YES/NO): NO